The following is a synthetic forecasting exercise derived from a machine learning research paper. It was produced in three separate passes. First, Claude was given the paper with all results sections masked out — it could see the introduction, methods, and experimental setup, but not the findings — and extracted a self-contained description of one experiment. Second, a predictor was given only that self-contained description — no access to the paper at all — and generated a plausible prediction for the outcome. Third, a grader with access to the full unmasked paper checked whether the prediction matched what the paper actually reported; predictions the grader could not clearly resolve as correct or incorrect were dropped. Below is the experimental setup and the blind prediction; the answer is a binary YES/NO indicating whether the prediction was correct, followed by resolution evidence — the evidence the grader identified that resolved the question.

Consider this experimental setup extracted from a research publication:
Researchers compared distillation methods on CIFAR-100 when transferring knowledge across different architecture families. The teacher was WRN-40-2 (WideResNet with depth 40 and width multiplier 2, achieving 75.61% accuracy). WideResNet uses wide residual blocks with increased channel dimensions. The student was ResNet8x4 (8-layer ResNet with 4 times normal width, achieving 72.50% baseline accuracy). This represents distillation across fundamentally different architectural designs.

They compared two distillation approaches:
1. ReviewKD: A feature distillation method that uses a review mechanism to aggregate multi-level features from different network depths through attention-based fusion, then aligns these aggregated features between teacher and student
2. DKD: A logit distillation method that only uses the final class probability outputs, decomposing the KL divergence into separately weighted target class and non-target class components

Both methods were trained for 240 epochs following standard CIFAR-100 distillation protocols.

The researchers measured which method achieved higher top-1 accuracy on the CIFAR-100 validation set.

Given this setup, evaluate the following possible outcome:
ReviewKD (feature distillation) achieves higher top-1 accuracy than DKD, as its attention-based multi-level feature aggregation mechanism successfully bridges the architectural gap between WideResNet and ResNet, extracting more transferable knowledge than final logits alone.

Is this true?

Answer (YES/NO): NO